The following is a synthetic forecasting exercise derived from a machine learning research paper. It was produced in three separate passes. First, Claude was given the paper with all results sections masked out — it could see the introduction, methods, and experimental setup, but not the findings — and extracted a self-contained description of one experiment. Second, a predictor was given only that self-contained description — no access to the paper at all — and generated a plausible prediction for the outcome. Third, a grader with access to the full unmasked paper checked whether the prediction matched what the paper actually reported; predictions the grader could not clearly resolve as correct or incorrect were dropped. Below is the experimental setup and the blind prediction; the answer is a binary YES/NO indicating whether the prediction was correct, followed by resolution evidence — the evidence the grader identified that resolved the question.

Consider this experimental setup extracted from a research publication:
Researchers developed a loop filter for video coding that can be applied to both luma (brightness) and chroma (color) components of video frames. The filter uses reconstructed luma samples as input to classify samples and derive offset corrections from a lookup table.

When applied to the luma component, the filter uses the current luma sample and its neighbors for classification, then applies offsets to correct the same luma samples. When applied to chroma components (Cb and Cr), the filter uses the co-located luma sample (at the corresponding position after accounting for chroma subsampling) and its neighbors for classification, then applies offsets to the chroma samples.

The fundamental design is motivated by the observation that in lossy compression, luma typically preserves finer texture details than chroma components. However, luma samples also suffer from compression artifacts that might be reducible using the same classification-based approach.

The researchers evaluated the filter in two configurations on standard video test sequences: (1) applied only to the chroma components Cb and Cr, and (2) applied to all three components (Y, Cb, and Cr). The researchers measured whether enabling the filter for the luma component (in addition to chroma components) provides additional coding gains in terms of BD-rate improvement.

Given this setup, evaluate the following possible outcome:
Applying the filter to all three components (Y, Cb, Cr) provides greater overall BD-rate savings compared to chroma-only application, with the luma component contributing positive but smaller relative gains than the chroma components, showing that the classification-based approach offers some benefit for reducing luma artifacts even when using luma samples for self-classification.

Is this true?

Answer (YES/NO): YES